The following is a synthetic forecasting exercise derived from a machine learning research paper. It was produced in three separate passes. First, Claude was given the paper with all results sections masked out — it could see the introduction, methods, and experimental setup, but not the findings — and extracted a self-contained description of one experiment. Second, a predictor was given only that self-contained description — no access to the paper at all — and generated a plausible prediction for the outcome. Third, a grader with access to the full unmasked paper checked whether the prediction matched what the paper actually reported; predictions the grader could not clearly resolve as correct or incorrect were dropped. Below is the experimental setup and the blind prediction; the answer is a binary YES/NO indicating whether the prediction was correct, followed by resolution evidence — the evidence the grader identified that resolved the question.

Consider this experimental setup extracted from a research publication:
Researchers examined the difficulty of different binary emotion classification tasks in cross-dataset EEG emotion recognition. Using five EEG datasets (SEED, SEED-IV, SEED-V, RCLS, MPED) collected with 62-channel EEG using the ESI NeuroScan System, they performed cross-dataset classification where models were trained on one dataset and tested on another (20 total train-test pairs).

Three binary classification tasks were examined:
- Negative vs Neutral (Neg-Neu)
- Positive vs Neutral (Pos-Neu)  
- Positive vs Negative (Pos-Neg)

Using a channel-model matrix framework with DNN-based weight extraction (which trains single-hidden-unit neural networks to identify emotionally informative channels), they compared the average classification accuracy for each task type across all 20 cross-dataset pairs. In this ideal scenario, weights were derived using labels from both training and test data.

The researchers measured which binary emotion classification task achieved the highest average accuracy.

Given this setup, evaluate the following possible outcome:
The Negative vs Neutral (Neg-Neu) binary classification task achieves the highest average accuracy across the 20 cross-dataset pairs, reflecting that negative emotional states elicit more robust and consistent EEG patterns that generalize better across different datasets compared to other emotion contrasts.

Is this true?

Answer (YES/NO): NO